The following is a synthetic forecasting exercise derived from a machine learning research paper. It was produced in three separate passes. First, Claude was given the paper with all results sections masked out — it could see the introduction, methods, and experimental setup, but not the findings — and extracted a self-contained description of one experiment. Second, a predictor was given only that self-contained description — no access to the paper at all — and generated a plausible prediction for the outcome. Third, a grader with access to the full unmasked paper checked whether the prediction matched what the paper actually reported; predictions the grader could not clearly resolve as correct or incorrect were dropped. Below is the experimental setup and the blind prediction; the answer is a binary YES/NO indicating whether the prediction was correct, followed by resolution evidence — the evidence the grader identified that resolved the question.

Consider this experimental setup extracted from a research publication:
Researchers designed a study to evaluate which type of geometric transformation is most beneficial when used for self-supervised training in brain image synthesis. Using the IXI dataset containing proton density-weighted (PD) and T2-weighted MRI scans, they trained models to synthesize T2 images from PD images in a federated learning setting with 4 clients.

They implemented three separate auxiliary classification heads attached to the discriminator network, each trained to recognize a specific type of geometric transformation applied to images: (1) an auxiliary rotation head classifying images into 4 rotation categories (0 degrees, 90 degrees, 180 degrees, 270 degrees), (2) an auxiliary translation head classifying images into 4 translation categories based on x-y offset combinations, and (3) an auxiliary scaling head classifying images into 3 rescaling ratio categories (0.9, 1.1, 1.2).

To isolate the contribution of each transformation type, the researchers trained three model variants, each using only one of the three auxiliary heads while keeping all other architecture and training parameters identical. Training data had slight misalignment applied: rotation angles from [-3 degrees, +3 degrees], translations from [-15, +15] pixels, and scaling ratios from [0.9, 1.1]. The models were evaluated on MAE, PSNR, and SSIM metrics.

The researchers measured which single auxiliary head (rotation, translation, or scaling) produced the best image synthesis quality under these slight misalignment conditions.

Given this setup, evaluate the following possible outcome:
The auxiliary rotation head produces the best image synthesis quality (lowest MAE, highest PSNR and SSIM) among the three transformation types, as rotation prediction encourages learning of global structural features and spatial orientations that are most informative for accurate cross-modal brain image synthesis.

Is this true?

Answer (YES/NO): YES